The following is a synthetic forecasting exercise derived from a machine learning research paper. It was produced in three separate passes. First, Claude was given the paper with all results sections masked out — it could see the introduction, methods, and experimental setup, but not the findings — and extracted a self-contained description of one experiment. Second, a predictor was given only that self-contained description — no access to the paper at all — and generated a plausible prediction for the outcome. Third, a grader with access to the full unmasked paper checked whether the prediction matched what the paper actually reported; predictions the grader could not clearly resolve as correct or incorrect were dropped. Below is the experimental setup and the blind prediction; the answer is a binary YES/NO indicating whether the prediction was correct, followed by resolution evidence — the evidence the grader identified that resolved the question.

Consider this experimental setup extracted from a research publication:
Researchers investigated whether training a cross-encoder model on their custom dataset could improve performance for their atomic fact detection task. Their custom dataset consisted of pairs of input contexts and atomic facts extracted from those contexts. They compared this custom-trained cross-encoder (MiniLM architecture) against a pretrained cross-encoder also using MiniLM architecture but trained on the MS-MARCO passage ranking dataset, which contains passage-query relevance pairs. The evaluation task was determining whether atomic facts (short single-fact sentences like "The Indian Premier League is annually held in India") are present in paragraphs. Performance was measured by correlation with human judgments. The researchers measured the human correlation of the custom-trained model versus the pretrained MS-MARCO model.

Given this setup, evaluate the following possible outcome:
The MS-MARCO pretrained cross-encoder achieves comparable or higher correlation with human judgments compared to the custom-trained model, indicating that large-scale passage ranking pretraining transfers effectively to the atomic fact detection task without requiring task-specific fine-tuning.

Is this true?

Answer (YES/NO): YES